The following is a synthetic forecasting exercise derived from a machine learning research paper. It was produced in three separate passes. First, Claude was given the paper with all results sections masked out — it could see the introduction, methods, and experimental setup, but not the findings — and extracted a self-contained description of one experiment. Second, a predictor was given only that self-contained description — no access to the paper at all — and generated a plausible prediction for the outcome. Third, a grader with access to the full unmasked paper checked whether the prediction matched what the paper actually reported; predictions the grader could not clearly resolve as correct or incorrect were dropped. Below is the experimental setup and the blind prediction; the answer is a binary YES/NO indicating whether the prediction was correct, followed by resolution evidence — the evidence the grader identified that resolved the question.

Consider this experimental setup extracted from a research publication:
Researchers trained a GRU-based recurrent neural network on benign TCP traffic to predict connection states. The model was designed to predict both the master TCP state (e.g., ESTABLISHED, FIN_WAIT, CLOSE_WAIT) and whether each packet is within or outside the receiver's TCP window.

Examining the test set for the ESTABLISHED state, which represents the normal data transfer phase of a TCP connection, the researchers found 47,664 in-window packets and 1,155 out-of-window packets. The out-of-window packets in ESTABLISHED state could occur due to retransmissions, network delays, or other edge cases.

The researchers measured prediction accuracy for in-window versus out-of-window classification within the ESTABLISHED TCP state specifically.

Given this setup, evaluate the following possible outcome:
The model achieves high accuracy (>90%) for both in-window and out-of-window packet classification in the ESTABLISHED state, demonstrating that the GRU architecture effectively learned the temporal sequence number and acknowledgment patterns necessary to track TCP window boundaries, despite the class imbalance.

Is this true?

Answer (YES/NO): YES